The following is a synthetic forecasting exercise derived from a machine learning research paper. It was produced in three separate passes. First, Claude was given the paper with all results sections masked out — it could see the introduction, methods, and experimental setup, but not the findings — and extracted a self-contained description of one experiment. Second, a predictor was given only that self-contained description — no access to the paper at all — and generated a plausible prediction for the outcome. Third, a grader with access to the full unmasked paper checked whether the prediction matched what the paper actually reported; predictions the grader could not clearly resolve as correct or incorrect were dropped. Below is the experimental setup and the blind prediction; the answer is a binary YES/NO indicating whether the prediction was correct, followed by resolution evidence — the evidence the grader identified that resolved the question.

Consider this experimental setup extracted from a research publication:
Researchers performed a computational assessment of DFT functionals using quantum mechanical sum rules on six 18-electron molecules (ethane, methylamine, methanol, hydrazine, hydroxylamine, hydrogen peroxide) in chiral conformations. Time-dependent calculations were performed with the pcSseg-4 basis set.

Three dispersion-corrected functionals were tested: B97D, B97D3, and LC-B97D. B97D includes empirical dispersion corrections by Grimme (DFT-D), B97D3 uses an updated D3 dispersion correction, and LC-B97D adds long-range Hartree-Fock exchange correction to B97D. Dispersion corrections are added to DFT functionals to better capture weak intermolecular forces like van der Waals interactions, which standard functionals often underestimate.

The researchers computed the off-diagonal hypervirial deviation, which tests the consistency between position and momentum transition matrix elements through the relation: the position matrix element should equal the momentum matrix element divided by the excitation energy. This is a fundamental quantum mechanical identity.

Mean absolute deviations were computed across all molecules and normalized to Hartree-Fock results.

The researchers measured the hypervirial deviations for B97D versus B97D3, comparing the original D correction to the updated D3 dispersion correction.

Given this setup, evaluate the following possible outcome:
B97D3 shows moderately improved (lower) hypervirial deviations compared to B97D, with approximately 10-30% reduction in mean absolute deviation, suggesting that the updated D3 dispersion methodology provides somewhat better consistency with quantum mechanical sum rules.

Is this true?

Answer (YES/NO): NO